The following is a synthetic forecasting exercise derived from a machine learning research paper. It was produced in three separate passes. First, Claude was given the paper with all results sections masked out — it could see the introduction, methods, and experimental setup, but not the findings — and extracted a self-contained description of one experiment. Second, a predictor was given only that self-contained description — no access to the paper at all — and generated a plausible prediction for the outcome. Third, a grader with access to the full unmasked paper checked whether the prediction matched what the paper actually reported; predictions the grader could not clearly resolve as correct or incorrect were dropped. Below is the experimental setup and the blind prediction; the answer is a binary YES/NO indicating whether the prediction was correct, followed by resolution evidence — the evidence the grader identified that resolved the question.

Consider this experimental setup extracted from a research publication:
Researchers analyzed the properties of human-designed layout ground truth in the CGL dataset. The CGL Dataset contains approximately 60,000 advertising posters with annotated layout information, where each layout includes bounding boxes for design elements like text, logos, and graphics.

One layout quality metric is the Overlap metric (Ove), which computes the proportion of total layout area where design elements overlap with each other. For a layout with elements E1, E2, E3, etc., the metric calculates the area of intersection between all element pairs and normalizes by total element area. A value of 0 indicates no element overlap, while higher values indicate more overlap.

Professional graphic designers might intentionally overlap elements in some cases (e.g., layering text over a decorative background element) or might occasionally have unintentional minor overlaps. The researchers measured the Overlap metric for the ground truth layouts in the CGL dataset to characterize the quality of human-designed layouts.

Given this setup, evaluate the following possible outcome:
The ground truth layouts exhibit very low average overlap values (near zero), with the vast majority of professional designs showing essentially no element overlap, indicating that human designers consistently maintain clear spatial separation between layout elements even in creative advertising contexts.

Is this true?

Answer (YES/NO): YES